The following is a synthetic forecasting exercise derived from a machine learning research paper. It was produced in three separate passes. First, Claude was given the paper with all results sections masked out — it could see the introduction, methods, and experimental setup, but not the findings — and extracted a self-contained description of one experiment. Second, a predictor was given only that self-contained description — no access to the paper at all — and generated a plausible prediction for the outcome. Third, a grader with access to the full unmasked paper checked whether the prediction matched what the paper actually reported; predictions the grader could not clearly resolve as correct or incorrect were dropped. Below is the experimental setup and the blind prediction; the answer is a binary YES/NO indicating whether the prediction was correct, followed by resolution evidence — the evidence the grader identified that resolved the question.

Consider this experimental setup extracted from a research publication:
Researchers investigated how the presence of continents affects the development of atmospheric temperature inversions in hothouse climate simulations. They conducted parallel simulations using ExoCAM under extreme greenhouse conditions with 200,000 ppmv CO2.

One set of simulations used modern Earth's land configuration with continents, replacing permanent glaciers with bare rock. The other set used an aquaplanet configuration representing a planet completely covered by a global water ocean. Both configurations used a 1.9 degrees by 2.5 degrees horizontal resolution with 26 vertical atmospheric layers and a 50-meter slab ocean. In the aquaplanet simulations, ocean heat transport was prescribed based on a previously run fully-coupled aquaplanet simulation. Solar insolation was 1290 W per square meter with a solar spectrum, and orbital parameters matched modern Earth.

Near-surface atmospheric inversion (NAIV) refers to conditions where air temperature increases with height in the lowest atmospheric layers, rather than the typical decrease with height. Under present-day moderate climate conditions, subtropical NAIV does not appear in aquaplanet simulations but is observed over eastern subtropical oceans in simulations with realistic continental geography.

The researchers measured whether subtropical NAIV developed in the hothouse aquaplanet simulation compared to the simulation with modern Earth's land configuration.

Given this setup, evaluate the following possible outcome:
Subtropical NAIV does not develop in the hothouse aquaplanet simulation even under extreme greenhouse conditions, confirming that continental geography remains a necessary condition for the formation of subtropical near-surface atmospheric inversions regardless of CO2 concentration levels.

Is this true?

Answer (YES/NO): NO